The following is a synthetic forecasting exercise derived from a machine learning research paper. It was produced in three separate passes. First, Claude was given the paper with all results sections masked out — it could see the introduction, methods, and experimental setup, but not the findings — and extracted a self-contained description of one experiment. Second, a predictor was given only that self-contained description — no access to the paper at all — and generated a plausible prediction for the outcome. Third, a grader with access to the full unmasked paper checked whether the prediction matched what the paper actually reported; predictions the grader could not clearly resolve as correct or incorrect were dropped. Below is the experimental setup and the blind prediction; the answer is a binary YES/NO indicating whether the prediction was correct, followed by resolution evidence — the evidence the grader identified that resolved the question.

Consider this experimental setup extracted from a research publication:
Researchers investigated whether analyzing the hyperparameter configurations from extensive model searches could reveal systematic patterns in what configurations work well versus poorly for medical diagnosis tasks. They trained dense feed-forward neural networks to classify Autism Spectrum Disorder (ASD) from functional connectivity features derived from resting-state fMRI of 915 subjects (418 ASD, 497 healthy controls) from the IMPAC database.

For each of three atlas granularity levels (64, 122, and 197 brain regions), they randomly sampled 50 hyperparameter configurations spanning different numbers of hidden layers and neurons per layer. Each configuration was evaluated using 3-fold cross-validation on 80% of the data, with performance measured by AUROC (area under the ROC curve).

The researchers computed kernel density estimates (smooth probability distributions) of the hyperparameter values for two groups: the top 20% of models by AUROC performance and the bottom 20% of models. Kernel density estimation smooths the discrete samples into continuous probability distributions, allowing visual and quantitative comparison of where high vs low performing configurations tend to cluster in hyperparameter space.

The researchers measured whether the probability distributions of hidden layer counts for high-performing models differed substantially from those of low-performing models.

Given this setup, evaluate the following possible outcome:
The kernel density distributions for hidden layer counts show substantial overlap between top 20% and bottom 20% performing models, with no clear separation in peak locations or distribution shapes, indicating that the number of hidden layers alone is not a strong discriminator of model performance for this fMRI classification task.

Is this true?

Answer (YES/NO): NO